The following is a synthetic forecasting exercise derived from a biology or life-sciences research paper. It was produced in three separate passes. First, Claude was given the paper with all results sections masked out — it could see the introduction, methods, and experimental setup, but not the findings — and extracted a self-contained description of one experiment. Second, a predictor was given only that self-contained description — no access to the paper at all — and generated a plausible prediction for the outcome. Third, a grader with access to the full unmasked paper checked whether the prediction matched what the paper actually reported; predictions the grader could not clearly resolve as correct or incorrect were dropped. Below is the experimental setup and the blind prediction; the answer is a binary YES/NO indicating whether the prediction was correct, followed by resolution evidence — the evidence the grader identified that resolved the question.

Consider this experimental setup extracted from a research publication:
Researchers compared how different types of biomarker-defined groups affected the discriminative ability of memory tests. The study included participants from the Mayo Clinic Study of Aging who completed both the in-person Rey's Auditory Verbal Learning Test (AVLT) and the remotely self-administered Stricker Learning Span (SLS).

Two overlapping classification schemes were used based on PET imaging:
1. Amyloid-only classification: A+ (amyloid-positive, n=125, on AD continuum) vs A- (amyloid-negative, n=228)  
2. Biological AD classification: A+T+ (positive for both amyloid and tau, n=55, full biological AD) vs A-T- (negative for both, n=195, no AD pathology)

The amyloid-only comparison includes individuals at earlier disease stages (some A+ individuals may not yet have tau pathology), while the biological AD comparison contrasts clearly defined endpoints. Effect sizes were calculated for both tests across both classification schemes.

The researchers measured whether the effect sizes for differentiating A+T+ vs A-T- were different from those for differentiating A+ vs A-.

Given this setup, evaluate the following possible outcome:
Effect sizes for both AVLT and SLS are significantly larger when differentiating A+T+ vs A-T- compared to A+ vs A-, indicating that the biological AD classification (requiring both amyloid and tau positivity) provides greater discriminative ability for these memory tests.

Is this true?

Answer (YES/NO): YES